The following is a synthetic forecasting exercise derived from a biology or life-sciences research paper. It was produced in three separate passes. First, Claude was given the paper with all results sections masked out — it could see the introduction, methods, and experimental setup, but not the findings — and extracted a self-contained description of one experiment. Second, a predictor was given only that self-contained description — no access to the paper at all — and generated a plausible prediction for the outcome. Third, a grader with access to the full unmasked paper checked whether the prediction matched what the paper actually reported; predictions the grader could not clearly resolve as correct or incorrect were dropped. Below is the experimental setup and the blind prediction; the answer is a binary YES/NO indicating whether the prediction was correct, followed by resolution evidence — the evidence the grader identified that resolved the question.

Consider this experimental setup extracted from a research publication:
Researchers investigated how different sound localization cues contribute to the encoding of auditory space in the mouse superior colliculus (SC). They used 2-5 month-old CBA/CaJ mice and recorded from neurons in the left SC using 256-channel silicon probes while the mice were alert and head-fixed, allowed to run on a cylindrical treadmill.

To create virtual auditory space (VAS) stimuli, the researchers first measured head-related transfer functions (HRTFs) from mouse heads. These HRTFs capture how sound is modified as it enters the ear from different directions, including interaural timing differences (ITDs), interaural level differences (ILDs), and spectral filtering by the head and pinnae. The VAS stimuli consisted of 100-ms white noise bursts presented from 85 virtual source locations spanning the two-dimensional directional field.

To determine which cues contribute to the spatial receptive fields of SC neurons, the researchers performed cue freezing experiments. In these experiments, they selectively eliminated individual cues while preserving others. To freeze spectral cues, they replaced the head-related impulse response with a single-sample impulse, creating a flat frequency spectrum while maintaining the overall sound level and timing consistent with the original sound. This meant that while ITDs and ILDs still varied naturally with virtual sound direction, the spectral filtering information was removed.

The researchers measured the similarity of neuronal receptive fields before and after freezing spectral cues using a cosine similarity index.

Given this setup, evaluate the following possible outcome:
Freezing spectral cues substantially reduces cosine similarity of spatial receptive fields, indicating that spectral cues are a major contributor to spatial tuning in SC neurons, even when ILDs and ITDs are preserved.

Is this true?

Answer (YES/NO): YES